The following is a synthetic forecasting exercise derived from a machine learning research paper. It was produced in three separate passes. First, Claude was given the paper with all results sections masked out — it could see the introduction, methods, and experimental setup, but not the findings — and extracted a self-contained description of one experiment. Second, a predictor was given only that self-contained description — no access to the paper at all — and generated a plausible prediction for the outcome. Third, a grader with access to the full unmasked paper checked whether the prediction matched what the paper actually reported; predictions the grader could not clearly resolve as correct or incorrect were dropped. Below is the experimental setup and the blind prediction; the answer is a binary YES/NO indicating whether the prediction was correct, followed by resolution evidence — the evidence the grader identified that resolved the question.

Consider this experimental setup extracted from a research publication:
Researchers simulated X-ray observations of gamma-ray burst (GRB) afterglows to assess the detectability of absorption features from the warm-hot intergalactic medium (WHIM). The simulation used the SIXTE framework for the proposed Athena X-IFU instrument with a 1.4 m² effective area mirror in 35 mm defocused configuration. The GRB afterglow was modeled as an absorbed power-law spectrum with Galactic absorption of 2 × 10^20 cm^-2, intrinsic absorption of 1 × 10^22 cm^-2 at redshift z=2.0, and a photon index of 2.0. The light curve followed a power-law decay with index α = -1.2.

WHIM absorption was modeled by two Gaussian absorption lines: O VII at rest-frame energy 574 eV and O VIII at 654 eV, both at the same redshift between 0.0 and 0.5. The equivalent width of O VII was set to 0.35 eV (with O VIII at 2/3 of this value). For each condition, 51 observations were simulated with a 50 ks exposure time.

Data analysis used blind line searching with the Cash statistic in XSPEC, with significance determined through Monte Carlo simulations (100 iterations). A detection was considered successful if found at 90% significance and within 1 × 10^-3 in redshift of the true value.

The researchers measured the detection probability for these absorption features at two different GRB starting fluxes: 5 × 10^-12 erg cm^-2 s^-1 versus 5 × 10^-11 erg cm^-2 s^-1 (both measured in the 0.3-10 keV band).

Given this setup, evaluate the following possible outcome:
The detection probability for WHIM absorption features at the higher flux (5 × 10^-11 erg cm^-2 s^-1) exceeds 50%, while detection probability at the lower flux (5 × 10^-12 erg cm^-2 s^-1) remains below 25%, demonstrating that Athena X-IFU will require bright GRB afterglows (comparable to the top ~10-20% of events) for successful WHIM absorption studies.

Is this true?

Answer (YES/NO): YES